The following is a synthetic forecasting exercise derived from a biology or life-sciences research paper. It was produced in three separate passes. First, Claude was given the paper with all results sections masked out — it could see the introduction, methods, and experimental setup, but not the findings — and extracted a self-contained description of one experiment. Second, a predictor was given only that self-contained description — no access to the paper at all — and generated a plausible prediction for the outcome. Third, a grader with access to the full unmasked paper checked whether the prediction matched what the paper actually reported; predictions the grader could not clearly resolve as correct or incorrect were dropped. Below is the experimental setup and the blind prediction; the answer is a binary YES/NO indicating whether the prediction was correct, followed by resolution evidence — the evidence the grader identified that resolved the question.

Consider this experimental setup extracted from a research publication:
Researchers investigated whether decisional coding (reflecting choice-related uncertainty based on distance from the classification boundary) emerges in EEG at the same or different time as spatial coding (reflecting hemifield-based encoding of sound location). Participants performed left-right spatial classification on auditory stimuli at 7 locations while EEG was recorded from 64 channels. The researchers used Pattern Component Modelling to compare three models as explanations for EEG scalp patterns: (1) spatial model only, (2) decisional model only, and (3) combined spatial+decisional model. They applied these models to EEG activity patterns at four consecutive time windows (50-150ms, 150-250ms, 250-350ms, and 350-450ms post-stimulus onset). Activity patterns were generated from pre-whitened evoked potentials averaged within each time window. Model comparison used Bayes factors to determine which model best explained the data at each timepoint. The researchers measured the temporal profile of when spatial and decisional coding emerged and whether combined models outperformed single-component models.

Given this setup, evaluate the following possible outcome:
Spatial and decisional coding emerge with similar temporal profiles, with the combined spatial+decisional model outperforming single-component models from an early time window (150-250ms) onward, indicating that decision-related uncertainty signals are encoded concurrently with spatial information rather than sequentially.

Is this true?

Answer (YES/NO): NO